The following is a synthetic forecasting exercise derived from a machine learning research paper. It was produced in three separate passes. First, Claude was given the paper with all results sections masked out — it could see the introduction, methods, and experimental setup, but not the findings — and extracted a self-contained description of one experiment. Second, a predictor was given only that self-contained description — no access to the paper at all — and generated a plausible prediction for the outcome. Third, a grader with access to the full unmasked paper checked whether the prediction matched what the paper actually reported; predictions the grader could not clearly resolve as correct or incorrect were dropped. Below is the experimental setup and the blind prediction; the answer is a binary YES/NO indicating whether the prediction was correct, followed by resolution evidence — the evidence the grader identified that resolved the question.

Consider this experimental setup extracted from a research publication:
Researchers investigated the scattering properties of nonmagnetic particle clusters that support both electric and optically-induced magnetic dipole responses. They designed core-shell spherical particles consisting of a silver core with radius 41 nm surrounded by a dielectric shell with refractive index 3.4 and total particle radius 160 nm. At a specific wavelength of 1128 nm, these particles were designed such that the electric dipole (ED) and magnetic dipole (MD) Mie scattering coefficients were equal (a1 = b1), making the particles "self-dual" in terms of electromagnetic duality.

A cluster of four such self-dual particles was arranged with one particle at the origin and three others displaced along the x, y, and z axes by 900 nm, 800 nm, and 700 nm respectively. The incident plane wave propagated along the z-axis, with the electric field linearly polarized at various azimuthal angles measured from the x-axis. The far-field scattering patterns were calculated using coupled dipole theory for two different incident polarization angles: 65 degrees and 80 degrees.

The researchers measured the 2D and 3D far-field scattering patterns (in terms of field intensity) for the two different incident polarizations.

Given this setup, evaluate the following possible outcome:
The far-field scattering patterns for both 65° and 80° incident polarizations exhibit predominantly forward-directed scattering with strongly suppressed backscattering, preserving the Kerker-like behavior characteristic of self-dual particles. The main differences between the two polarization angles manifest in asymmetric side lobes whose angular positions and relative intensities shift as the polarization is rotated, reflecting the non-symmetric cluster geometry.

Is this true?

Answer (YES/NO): NO